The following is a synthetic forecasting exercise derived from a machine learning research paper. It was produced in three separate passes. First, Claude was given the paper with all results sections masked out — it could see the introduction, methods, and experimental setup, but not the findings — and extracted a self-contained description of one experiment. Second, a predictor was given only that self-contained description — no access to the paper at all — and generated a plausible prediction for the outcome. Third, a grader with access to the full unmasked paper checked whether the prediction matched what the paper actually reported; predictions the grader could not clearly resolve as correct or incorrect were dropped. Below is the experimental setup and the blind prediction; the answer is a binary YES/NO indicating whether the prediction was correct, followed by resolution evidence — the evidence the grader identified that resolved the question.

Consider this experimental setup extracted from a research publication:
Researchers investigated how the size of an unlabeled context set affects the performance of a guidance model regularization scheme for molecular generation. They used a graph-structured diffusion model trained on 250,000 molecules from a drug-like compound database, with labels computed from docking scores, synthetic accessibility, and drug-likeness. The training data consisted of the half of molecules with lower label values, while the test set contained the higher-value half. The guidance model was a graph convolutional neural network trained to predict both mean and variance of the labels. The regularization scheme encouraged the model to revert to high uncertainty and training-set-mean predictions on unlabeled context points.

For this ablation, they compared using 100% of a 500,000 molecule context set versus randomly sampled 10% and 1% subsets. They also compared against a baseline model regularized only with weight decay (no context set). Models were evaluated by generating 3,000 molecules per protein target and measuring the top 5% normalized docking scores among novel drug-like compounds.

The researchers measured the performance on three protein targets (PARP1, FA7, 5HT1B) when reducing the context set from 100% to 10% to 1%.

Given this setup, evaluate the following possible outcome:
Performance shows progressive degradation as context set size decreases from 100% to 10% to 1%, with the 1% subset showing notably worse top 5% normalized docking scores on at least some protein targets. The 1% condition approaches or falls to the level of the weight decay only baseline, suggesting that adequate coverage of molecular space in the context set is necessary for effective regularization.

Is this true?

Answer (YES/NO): YES